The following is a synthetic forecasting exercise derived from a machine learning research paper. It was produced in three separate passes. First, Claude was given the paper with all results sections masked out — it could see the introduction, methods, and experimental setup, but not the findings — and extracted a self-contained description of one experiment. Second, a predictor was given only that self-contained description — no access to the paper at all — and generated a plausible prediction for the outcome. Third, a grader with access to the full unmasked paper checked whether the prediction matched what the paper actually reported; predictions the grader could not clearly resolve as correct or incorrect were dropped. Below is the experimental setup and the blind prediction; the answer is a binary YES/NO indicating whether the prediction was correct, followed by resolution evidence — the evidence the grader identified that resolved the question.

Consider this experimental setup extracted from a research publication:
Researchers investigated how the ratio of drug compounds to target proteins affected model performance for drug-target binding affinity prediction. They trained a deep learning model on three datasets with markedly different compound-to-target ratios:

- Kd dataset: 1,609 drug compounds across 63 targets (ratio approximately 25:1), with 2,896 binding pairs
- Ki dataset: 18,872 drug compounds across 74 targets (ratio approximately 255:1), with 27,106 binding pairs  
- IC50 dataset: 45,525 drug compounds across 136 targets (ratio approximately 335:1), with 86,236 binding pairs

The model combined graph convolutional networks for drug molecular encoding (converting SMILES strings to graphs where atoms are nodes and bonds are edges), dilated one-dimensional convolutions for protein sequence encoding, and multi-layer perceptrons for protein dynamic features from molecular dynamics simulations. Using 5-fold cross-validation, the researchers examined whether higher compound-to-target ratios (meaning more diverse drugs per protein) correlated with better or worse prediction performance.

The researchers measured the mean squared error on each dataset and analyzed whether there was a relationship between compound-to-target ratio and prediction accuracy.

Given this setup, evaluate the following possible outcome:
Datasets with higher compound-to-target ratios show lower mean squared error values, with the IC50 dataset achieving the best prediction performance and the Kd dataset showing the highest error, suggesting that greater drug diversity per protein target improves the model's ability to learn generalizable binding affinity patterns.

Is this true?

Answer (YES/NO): NO